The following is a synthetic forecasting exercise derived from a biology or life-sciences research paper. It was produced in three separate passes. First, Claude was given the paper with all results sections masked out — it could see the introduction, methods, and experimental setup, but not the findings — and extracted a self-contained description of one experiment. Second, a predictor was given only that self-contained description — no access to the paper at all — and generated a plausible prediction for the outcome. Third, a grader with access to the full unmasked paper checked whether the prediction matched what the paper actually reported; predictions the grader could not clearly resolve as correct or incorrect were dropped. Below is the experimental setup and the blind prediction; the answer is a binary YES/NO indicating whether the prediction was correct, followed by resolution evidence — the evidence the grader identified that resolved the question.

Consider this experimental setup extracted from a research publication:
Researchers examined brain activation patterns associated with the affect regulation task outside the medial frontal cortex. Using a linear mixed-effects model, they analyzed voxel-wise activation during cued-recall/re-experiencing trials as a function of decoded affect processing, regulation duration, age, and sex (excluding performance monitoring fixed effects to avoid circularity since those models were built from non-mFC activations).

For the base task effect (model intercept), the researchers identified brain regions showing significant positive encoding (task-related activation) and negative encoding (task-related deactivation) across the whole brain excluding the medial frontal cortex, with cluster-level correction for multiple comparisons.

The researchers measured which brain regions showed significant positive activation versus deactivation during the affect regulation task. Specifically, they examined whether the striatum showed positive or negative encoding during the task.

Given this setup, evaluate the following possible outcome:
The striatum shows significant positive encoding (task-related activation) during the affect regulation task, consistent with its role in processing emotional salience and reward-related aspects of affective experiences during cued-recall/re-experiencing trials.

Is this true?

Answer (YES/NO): NO